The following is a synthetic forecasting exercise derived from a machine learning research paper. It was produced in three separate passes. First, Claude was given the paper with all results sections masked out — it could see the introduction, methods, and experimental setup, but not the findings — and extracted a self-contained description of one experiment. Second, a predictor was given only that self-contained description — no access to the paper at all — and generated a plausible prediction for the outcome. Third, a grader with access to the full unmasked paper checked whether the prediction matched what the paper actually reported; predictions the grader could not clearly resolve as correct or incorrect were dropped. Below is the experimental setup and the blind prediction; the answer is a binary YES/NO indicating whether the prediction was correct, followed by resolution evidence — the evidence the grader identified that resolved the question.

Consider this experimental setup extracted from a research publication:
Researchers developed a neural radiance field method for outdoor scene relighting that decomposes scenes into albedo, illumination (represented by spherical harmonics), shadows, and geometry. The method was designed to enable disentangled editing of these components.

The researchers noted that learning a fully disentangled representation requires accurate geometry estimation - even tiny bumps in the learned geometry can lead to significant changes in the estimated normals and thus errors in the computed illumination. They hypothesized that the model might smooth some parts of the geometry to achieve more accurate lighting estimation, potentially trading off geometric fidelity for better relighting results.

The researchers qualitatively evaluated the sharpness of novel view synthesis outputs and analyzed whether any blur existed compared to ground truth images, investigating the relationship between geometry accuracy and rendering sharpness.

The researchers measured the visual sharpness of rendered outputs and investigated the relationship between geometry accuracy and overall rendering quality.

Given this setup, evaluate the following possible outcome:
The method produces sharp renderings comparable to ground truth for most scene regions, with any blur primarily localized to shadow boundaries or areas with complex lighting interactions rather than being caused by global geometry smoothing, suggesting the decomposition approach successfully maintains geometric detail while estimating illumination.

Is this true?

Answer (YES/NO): NO